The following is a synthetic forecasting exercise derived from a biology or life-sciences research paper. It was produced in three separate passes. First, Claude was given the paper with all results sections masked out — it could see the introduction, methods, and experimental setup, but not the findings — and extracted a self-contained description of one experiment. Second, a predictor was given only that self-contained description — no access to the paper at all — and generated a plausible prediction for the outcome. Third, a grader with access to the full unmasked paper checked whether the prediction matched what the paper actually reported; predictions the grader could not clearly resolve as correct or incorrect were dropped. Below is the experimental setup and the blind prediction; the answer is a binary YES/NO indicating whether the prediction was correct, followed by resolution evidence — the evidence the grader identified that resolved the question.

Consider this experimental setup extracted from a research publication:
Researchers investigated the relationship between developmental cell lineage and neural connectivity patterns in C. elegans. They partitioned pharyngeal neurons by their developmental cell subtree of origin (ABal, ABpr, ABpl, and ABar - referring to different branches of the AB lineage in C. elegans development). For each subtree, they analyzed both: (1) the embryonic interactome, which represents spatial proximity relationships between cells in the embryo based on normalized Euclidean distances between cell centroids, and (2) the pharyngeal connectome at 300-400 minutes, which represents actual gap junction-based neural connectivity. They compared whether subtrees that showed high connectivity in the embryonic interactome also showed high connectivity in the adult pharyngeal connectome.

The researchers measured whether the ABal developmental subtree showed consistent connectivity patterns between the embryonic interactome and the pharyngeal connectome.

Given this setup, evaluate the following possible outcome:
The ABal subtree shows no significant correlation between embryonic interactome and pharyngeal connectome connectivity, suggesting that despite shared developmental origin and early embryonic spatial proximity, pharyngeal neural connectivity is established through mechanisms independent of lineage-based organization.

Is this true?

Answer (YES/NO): NO